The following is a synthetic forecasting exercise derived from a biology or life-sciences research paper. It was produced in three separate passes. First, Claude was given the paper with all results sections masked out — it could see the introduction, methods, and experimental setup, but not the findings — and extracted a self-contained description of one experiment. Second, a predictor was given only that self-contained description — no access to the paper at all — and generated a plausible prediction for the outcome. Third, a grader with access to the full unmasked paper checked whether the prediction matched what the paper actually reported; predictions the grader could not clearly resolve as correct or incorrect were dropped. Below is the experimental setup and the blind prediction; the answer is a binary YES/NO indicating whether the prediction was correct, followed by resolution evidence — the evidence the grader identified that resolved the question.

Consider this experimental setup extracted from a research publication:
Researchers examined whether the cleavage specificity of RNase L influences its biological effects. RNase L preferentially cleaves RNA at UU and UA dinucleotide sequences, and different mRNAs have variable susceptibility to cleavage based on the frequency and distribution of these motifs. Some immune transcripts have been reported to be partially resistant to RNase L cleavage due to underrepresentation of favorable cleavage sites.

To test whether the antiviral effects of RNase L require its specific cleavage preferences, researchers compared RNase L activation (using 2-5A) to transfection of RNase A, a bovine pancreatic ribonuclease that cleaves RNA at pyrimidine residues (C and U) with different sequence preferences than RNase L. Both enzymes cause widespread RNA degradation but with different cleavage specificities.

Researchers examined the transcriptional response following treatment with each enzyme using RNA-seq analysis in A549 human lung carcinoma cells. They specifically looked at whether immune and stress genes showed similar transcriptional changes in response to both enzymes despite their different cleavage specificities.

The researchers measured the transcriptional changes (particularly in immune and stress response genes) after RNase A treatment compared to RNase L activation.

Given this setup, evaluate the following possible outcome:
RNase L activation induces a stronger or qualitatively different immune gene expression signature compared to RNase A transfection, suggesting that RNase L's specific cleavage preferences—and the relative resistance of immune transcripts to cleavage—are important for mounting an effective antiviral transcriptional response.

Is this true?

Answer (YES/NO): NO